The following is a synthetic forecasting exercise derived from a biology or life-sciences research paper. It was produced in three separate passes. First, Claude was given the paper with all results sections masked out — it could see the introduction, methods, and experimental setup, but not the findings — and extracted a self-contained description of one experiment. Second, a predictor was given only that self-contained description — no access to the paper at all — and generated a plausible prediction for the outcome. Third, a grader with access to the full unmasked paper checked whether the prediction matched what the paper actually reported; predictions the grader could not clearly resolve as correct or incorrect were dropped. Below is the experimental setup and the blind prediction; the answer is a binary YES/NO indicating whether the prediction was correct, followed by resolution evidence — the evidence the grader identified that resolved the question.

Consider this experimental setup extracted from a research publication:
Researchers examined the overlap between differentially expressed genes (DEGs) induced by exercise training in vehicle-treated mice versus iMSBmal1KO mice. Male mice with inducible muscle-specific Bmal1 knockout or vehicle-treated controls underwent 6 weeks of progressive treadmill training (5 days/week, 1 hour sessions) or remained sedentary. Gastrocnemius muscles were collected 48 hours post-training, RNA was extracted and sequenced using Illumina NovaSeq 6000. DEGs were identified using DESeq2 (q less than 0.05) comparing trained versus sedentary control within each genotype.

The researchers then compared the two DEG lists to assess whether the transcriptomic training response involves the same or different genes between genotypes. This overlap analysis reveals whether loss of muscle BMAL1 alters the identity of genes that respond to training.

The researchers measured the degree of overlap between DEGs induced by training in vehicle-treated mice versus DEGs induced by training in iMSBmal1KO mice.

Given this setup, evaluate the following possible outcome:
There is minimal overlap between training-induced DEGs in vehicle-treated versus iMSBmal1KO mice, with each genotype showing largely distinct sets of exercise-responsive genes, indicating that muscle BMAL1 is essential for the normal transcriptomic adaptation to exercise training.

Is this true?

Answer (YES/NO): YES